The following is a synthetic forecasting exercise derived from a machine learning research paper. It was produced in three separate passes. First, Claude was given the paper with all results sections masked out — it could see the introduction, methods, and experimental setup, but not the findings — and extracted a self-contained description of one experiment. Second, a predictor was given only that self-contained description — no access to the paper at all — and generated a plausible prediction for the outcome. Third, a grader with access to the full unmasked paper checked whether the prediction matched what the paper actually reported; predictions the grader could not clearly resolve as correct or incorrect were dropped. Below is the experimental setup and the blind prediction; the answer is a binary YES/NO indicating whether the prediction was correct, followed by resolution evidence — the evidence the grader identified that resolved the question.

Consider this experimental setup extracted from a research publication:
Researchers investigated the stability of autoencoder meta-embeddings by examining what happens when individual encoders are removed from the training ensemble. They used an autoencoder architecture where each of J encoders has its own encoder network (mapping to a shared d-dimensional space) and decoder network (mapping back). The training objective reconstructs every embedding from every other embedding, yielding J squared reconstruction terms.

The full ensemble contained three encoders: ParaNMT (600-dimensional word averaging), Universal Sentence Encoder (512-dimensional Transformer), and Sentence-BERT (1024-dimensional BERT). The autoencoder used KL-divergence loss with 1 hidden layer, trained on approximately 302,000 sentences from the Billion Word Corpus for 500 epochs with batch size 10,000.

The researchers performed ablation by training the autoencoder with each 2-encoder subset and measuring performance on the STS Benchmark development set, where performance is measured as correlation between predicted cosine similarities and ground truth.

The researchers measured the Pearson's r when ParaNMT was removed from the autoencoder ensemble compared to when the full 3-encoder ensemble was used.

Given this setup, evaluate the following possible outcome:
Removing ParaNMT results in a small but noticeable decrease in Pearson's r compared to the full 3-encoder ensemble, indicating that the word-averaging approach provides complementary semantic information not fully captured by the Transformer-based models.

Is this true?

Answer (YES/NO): NO